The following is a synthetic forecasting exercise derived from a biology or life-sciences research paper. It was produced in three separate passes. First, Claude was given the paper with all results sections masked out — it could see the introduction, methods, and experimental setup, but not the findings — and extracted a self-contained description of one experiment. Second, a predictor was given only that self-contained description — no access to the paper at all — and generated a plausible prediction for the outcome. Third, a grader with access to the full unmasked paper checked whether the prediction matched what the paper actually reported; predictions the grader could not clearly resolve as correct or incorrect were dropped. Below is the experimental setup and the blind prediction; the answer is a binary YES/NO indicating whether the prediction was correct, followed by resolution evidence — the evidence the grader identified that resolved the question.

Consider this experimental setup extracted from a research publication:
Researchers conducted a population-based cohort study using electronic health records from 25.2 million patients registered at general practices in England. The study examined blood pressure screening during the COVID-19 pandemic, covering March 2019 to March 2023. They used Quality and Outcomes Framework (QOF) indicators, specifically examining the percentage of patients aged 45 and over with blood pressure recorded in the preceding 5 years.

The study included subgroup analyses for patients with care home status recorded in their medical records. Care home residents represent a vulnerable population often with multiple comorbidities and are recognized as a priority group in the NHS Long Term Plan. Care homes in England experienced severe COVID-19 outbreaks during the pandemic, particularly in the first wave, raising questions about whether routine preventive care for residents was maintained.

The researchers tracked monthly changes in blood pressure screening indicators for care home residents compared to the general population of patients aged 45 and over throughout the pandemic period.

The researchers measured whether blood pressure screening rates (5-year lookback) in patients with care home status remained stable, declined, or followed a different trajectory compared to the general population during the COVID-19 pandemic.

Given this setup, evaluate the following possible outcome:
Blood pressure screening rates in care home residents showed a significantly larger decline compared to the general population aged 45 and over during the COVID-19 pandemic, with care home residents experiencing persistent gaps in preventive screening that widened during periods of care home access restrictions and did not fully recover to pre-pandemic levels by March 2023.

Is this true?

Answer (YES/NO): NO